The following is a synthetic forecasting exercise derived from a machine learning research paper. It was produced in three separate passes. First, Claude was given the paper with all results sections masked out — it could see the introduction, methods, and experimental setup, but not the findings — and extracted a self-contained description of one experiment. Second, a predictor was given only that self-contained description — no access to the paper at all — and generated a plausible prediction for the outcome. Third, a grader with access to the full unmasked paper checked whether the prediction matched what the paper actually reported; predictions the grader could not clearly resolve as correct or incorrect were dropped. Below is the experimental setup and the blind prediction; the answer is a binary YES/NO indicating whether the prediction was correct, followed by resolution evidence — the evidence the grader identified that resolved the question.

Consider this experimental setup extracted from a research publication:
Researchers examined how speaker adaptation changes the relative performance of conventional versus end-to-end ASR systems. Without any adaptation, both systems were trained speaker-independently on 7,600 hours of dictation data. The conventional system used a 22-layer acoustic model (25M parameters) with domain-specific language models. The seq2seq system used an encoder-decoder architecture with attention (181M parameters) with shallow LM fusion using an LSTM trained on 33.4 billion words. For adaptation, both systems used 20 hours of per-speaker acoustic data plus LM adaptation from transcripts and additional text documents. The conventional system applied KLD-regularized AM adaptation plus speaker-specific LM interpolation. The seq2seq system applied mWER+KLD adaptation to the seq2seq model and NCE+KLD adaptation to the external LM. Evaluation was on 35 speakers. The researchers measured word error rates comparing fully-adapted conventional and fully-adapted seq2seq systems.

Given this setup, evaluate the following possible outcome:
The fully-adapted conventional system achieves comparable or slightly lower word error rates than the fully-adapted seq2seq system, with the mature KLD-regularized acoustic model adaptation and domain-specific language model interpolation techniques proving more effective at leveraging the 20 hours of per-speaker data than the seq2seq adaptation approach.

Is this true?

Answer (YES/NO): NO